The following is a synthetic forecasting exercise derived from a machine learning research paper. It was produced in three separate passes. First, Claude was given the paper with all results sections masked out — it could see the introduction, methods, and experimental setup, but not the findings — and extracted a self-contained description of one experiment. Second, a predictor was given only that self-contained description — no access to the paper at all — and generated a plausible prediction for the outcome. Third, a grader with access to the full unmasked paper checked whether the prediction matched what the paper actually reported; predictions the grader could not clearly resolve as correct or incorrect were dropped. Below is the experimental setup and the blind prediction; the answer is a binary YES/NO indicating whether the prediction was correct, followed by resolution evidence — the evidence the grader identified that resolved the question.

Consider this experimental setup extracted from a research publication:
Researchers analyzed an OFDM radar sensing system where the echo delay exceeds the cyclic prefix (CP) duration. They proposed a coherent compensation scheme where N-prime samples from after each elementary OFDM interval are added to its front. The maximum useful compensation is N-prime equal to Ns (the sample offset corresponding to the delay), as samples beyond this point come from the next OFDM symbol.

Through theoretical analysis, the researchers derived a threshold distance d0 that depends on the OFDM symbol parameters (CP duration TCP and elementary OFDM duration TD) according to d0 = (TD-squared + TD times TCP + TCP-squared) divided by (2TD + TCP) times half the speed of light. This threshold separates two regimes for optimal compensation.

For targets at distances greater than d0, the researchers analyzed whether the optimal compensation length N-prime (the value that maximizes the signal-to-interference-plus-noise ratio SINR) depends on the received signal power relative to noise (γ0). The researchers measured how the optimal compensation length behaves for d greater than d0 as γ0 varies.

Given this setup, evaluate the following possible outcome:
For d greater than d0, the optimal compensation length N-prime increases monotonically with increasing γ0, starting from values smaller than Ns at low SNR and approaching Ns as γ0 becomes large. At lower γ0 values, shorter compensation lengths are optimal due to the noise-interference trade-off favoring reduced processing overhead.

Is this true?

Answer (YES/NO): NO